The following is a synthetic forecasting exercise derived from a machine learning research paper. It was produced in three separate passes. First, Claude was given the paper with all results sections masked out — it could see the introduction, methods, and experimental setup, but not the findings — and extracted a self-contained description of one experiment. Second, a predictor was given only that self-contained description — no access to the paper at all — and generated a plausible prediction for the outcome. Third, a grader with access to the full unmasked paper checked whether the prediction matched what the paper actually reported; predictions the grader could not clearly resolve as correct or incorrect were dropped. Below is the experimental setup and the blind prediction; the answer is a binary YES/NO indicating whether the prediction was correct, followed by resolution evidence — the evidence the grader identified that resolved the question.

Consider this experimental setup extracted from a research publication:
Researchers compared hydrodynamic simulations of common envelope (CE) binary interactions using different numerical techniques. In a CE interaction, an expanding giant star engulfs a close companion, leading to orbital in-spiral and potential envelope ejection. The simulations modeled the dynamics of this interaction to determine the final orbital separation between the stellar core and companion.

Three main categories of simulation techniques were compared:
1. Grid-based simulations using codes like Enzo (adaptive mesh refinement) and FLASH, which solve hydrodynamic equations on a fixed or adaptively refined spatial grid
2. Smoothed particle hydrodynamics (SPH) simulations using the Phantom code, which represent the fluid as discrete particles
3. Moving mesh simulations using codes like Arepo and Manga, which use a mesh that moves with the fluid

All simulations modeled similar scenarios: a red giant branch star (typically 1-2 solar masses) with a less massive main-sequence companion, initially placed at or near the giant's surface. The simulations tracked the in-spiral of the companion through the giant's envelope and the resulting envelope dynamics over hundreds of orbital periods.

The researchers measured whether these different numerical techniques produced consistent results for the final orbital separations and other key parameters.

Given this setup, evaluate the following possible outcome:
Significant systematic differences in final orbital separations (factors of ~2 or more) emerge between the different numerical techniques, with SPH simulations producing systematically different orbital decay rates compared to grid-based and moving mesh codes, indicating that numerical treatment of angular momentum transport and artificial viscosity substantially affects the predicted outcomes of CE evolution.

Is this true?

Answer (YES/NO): NO